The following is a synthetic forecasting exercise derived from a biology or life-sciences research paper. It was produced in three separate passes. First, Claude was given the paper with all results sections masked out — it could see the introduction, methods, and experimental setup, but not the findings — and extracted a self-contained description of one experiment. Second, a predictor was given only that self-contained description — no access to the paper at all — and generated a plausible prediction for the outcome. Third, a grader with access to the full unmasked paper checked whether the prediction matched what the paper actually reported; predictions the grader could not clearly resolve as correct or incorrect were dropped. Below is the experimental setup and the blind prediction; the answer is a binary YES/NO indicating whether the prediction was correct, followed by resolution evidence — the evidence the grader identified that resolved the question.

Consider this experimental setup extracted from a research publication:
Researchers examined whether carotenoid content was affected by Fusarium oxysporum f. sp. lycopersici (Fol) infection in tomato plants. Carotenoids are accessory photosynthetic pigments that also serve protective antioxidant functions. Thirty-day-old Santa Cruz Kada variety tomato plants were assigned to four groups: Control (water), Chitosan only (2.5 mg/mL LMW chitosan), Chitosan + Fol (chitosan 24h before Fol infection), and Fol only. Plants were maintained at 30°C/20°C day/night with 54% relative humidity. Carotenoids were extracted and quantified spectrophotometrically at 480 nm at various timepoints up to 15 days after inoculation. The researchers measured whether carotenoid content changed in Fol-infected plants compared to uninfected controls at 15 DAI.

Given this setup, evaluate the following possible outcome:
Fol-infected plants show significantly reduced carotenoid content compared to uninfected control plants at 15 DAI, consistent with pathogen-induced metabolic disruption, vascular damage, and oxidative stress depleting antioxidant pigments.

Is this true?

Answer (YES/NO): NO